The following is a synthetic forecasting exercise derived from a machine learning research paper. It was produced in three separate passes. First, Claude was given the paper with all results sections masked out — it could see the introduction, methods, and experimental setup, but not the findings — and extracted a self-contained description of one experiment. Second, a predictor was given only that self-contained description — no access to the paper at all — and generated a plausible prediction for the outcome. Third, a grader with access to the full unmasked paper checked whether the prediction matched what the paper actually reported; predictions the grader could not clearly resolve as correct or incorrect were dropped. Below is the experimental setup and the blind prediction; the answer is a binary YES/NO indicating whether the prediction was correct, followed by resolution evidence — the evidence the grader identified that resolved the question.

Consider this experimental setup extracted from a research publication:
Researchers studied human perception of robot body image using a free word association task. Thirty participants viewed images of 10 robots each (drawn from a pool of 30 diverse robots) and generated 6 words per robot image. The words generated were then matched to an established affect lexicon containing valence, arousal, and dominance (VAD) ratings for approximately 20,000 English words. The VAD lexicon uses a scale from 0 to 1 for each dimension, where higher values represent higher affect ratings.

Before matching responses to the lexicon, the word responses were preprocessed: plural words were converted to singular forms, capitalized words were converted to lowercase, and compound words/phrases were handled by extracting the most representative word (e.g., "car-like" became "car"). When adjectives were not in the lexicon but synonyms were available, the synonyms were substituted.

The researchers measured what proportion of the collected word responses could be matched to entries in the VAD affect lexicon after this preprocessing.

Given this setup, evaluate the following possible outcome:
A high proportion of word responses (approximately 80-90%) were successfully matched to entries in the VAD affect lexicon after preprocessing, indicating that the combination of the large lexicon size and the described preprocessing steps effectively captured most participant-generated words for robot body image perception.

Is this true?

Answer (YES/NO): NO